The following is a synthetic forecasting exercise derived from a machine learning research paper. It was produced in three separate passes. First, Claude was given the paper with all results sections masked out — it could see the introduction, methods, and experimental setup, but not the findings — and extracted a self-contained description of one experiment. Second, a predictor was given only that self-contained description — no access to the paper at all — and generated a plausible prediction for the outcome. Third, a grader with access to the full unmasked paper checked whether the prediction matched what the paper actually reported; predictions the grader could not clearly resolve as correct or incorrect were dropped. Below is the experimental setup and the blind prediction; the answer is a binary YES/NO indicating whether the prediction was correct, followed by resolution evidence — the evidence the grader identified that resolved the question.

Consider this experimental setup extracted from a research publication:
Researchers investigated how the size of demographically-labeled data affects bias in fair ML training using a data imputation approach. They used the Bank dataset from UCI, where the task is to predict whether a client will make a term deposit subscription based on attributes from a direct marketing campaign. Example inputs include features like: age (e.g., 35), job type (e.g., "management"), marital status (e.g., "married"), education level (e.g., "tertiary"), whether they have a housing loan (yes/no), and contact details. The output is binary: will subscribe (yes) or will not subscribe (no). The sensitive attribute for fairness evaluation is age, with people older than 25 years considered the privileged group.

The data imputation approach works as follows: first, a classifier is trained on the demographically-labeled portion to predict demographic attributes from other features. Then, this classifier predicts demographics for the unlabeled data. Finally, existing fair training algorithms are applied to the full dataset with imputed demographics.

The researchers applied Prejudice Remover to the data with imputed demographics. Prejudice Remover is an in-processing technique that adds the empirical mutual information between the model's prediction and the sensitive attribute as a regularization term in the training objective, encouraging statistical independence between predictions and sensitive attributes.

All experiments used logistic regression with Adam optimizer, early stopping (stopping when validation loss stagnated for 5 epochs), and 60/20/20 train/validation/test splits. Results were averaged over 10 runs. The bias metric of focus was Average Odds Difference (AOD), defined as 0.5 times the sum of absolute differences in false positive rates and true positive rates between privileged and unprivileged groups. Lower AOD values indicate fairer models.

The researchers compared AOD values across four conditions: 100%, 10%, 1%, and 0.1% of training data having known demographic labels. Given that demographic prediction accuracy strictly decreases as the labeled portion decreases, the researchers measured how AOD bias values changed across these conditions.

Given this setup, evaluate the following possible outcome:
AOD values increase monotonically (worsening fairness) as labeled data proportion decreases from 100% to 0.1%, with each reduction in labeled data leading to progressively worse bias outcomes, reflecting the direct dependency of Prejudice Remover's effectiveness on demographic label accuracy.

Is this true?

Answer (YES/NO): NO